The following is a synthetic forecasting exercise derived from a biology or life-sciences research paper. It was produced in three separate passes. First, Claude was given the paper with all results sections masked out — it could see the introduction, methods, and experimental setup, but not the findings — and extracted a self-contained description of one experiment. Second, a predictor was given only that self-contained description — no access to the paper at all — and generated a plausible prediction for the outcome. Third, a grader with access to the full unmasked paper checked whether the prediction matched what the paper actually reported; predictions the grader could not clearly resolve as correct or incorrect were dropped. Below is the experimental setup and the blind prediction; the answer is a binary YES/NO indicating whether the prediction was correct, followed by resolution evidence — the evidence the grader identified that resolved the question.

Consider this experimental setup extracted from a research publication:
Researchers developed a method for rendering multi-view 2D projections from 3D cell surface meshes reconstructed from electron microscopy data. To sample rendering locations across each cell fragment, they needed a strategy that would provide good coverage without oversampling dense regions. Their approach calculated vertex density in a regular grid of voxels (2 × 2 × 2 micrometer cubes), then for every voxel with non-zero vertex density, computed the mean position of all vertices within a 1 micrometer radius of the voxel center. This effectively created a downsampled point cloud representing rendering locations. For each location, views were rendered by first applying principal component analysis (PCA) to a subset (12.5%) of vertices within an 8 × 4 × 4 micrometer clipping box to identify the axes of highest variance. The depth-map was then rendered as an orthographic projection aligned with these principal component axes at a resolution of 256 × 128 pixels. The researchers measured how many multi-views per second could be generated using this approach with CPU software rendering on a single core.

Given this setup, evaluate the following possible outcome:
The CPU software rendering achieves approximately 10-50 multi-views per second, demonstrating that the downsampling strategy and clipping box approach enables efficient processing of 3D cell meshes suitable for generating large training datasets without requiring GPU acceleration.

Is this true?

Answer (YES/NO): NO